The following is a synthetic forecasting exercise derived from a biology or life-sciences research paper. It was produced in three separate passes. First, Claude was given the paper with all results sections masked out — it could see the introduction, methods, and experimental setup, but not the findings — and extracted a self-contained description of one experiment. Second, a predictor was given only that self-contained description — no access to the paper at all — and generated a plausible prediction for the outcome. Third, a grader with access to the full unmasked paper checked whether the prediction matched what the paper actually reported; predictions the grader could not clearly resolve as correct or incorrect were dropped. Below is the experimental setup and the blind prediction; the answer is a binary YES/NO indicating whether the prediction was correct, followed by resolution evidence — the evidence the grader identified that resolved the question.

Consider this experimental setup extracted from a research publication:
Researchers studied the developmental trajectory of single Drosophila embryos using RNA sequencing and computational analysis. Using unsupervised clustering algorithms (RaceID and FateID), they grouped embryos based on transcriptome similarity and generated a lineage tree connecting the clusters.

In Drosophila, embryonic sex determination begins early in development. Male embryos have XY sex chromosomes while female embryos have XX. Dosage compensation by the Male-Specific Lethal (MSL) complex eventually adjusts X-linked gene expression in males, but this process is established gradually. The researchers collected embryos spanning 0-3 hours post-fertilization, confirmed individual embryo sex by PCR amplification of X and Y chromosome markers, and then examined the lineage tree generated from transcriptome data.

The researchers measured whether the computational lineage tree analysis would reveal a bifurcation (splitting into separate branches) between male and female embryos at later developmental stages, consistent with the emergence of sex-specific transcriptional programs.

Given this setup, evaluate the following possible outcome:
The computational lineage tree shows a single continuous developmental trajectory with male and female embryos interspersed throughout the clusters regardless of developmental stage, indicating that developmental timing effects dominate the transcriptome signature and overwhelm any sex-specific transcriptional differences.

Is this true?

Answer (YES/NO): YES